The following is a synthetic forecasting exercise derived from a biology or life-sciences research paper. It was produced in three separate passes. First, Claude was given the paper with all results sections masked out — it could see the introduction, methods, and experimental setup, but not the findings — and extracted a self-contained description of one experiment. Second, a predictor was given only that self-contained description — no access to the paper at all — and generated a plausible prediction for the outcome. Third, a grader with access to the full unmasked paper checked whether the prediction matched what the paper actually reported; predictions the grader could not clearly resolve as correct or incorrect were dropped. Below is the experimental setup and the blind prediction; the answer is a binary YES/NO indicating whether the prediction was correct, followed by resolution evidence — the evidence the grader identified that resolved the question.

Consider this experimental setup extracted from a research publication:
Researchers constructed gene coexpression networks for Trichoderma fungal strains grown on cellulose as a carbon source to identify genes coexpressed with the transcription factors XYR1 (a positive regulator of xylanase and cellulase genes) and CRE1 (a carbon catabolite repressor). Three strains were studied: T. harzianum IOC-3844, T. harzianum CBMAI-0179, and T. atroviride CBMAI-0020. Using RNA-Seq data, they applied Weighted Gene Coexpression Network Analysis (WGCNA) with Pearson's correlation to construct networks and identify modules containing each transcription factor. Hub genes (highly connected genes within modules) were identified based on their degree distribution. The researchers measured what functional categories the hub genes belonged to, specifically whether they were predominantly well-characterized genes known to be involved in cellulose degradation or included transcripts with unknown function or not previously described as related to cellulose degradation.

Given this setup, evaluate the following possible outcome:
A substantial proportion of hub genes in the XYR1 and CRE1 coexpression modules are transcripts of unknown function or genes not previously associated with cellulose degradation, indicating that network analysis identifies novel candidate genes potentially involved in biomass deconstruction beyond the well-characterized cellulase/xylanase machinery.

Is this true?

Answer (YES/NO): YES